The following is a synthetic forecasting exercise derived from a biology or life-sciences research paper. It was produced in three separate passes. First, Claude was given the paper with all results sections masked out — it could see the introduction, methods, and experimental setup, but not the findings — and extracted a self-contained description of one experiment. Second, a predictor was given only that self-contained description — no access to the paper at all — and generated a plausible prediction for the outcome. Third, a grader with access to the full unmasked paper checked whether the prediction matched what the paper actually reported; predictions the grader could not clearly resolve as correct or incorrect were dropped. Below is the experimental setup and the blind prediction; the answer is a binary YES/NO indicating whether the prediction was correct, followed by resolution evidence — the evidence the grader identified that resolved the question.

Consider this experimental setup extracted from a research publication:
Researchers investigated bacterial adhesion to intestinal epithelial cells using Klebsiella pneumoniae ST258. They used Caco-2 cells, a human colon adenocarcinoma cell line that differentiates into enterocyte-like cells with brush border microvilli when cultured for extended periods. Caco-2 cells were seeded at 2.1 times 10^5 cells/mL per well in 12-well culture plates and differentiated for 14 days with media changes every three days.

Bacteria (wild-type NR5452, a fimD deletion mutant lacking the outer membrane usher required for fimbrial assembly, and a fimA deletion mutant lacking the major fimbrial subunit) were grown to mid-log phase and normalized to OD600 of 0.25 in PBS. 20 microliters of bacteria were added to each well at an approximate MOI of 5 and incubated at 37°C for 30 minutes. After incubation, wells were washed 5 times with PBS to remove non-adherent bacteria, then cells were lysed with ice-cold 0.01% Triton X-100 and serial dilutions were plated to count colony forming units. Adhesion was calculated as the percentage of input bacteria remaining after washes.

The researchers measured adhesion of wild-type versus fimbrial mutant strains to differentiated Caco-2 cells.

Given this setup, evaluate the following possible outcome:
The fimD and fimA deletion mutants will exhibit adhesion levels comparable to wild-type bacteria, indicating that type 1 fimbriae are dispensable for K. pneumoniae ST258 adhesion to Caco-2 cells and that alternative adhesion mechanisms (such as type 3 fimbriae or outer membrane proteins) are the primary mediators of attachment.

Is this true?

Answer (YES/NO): NO